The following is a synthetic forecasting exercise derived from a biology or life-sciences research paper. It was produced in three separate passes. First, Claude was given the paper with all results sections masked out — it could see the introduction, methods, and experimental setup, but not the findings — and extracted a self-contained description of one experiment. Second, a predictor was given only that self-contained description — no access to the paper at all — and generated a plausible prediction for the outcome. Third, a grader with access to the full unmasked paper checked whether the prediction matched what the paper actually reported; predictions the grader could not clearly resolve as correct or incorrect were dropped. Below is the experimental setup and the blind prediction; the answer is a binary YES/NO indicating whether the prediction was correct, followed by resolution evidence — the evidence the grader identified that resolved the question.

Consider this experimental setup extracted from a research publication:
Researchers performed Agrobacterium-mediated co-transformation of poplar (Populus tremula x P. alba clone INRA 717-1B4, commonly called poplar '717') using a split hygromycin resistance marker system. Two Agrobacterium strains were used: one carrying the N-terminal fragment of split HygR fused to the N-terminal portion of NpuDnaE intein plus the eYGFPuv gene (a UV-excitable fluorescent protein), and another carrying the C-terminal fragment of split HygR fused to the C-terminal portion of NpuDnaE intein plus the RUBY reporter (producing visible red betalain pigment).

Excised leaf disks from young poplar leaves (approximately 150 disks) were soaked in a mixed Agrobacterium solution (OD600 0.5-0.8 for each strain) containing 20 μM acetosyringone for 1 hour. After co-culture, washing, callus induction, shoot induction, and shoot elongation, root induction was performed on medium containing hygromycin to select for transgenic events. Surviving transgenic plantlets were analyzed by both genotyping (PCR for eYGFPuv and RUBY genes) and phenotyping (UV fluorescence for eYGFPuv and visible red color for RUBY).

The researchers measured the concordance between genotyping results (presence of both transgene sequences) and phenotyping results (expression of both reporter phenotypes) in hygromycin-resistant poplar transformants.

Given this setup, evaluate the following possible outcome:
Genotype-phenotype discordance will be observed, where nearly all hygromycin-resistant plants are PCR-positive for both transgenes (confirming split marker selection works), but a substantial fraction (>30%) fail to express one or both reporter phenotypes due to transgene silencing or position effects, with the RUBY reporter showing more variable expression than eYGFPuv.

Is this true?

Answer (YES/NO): YES